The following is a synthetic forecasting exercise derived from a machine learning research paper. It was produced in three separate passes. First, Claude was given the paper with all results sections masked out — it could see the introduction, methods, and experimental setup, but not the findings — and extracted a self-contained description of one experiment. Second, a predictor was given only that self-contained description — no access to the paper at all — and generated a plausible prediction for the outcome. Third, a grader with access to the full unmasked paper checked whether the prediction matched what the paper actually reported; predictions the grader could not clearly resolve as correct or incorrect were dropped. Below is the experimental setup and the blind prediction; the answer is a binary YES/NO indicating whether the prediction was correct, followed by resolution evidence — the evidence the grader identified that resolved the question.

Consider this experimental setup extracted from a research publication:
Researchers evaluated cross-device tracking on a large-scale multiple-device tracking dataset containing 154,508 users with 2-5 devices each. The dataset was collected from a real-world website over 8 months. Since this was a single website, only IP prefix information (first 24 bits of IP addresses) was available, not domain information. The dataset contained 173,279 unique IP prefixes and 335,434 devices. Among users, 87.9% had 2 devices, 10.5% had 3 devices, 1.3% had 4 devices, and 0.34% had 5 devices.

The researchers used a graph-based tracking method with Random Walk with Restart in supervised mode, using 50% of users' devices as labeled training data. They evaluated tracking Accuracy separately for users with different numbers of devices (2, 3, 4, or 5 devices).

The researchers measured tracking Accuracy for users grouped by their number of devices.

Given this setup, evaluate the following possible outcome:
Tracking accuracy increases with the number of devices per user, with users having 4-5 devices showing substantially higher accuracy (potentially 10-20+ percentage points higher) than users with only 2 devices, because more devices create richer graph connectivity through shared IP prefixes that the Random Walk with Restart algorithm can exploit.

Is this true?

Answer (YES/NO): NO